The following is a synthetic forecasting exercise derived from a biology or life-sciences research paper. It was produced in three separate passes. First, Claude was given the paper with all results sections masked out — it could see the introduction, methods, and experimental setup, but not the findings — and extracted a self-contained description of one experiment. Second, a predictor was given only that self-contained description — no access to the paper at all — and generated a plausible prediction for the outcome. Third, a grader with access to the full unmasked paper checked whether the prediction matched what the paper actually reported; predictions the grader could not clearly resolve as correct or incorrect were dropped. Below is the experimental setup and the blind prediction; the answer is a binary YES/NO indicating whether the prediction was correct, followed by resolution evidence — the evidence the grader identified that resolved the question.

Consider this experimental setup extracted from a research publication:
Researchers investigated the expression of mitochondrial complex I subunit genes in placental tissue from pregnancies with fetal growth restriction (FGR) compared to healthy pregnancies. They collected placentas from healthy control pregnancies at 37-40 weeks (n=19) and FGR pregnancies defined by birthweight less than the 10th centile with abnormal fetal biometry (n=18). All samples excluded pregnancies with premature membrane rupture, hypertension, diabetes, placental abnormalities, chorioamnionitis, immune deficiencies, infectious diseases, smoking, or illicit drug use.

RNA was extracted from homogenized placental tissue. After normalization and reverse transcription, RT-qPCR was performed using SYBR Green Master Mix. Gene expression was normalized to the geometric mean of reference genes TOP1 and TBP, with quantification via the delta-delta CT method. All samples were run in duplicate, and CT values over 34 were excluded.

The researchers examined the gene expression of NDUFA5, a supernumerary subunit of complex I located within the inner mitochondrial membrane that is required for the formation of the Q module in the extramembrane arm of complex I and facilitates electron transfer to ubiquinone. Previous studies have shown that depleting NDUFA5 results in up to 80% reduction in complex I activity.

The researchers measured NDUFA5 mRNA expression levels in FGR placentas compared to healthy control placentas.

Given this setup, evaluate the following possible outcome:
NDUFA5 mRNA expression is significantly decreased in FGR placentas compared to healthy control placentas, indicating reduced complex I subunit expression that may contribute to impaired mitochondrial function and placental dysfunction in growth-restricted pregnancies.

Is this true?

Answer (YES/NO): NO